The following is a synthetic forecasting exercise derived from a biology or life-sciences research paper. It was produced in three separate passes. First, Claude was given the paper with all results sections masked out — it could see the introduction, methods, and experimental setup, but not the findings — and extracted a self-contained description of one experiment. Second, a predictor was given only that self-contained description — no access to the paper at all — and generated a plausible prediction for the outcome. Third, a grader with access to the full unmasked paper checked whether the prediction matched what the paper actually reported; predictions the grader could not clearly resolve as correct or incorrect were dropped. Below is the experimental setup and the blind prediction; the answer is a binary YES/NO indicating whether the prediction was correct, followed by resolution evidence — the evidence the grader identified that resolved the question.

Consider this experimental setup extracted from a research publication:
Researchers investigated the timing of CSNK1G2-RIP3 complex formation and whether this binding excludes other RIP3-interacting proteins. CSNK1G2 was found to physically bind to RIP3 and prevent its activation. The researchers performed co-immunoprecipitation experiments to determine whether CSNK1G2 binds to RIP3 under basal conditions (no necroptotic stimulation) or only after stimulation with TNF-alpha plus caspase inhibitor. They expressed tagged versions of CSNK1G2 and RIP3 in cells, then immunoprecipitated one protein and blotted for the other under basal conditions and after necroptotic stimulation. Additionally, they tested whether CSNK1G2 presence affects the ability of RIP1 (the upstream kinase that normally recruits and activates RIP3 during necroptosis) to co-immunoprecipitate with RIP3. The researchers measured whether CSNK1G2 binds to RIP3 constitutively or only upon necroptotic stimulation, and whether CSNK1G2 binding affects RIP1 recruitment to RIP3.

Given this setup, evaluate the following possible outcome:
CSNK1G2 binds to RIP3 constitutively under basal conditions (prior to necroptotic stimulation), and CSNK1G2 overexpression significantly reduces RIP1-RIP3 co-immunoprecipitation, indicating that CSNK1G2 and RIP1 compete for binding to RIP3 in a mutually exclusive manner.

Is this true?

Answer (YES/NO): YES